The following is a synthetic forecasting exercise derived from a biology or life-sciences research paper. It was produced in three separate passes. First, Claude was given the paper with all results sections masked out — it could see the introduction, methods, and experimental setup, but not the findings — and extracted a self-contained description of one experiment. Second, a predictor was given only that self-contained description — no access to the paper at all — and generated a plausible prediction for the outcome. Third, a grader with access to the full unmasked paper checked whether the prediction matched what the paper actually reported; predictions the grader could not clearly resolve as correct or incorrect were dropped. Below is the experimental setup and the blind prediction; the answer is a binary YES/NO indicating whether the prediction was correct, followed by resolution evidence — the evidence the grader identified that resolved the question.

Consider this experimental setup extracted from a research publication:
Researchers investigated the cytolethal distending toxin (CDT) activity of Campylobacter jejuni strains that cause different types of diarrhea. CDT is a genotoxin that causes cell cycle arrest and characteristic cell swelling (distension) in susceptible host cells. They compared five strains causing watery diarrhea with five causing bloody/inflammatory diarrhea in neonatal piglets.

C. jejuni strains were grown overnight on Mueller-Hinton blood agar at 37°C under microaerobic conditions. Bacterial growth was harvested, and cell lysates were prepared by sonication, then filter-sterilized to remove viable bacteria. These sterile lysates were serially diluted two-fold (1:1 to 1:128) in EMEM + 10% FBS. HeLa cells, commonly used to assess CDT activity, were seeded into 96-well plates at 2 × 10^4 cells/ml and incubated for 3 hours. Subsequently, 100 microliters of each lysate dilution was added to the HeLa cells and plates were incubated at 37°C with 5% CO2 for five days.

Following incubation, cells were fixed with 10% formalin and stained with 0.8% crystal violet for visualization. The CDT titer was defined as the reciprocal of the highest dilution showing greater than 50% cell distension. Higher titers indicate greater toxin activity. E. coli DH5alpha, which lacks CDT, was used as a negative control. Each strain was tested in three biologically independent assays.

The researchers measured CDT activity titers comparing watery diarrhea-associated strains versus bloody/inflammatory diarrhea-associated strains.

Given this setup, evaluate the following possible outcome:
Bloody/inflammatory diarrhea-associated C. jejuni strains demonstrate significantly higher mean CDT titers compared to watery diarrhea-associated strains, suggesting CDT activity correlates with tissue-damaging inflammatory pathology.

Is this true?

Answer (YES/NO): NO